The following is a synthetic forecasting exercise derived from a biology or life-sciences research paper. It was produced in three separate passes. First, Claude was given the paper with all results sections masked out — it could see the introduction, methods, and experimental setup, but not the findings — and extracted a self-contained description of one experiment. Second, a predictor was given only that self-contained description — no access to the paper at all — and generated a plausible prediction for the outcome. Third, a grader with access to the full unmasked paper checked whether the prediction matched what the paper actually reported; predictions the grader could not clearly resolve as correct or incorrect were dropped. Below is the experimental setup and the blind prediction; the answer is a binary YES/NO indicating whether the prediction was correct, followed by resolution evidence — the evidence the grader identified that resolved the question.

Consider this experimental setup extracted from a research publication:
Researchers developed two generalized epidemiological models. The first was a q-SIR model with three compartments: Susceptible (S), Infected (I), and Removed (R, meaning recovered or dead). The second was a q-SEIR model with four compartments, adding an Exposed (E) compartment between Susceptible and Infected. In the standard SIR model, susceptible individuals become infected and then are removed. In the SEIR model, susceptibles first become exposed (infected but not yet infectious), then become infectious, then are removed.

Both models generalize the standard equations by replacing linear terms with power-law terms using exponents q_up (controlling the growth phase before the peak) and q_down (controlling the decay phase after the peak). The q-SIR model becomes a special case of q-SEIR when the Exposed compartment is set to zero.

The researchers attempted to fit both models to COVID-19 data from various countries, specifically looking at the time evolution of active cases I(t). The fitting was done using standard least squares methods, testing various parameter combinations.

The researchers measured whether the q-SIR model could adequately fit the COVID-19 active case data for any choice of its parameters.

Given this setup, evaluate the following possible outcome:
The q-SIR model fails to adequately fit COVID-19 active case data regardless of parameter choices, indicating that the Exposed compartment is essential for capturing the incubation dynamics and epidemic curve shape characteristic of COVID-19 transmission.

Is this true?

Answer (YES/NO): YES